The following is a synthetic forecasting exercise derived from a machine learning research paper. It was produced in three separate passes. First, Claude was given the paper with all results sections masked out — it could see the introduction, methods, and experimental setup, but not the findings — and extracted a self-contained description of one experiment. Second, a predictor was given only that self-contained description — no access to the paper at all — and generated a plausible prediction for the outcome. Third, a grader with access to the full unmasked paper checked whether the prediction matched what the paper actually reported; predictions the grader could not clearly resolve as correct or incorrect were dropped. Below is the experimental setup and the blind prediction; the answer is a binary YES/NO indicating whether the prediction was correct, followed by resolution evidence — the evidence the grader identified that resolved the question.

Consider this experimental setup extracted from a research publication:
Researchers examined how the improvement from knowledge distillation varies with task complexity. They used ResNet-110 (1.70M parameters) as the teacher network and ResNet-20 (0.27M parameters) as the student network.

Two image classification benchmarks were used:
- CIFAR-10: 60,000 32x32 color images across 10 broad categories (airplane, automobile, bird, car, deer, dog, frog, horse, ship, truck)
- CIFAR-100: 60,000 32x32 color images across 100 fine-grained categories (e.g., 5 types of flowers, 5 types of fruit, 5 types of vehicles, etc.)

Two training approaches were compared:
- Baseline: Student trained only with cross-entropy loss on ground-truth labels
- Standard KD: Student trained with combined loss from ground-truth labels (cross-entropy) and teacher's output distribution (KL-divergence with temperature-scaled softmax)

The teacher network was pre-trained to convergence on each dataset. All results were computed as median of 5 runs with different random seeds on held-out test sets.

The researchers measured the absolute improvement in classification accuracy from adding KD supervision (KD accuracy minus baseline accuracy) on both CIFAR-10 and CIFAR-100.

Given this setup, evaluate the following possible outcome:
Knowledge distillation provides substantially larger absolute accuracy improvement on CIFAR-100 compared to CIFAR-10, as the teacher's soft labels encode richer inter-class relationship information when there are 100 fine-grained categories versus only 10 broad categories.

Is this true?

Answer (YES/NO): YES